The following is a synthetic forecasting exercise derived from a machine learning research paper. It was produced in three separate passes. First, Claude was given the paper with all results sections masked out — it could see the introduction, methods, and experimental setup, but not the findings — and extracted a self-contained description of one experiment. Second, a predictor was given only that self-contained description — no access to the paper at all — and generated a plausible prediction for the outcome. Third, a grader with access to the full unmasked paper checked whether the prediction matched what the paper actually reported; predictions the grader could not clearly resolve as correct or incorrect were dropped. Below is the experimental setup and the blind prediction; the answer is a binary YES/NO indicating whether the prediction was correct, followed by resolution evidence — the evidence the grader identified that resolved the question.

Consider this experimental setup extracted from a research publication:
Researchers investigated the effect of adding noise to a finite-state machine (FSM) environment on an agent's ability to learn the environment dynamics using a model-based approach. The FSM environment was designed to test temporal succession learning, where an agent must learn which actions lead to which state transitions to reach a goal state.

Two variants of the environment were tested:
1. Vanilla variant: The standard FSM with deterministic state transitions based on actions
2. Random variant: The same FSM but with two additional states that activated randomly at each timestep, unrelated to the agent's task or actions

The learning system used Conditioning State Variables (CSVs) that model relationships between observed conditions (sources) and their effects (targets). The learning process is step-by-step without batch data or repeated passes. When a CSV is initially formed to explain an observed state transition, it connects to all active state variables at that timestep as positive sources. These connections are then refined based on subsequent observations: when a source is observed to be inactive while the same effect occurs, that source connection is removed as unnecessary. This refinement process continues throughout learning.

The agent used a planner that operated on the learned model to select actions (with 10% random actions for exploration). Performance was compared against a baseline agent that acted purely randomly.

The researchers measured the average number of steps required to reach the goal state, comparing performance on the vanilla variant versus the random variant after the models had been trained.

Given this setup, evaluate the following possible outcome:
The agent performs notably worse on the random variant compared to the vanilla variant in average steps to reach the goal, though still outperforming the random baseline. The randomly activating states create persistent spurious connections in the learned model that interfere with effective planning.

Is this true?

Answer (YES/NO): YES